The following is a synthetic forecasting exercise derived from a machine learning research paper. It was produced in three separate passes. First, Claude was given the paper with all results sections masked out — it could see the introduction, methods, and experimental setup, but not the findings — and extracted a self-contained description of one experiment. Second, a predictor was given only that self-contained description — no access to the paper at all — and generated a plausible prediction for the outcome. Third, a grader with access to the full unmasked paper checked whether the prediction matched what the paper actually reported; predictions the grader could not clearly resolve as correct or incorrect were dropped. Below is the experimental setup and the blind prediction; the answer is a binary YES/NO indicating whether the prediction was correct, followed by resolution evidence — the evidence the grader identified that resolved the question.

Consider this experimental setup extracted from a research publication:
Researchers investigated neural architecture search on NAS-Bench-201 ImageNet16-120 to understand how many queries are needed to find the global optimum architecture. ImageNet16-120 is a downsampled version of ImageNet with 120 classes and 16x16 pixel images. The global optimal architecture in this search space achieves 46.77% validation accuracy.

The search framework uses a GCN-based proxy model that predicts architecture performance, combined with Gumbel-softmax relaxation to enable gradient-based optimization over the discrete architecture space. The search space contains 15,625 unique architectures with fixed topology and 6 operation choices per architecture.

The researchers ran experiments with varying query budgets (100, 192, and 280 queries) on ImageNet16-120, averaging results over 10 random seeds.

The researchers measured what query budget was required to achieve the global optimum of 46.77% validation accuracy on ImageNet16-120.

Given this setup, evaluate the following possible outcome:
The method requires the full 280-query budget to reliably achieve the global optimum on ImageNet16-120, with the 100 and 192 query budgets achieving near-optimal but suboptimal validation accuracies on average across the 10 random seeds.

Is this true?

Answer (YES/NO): YES